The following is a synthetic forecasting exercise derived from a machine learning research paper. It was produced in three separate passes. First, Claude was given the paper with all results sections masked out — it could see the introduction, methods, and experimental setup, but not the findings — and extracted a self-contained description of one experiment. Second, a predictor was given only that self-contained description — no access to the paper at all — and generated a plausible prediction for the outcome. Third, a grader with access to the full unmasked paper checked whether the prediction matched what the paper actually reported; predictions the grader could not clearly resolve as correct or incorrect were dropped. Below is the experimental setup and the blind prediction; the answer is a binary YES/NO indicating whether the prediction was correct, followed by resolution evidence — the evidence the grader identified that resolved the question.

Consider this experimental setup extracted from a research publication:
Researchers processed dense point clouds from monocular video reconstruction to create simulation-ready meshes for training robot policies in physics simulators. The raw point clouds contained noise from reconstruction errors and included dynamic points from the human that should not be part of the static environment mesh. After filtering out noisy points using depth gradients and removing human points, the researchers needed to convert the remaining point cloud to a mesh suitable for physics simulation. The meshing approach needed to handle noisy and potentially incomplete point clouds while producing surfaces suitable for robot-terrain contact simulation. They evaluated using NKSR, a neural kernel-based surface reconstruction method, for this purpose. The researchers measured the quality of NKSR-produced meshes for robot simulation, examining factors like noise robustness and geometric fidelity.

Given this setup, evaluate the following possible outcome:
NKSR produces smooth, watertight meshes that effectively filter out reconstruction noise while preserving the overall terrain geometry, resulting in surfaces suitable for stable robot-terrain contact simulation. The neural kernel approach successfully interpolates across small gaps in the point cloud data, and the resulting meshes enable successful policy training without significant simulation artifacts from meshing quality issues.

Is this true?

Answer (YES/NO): NO